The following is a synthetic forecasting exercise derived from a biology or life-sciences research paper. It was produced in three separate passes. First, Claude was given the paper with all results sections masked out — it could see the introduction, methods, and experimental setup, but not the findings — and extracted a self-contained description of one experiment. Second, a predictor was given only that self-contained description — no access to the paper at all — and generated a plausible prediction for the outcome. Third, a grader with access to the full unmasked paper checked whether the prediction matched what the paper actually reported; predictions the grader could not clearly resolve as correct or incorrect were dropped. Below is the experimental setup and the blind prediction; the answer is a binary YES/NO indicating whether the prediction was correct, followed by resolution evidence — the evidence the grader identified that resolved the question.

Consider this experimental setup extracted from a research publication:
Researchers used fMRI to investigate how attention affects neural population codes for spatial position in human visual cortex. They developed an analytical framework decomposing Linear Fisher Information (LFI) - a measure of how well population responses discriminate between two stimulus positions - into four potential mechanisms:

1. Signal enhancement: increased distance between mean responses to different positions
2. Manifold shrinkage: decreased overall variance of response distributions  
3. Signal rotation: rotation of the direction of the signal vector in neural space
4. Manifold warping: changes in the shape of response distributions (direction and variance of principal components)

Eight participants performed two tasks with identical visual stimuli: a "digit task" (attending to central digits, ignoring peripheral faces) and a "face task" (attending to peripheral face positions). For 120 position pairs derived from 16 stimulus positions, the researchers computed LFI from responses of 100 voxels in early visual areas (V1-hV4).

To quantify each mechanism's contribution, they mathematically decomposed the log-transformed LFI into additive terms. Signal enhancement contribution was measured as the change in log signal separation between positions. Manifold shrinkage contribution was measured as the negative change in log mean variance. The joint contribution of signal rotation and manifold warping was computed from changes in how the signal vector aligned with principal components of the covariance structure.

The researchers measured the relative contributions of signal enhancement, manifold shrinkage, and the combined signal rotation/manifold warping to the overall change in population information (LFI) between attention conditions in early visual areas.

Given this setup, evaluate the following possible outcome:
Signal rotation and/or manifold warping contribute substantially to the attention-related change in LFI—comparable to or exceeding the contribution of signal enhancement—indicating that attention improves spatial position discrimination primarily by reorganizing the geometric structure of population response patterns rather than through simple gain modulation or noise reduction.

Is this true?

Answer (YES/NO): NO